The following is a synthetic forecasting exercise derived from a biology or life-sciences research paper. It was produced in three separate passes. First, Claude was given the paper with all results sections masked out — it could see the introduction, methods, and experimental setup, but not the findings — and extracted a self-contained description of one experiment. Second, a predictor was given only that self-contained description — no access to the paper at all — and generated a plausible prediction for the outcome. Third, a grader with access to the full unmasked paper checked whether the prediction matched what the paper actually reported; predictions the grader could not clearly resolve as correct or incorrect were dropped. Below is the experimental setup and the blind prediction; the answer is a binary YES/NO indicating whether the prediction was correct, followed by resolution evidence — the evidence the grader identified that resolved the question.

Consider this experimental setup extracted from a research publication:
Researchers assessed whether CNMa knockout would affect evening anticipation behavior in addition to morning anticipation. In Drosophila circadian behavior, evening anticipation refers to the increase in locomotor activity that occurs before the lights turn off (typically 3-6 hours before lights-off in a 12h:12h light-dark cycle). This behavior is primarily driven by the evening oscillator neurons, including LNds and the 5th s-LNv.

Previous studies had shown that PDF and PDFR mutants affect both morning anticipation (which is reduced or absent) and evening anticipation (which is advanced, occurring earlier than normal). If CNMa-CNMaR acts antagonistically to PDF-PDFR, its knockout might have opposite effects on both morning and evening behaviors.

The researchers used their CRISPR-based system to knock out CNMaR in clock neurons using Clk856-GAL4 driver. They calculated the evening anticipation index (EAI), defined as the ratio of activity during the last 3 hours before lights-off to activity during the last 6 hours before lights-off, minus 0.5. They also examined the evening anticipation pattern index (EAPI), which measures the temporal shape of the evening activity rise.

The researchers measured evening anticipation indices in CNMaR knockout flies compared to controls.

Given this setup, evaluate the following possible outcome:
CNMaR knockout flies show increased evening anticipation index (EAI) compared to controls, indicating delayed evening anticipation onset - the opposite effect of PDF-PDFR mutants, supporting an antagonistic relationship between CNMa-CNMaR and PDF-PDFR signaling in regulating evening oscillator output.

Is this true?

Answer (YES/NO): NO